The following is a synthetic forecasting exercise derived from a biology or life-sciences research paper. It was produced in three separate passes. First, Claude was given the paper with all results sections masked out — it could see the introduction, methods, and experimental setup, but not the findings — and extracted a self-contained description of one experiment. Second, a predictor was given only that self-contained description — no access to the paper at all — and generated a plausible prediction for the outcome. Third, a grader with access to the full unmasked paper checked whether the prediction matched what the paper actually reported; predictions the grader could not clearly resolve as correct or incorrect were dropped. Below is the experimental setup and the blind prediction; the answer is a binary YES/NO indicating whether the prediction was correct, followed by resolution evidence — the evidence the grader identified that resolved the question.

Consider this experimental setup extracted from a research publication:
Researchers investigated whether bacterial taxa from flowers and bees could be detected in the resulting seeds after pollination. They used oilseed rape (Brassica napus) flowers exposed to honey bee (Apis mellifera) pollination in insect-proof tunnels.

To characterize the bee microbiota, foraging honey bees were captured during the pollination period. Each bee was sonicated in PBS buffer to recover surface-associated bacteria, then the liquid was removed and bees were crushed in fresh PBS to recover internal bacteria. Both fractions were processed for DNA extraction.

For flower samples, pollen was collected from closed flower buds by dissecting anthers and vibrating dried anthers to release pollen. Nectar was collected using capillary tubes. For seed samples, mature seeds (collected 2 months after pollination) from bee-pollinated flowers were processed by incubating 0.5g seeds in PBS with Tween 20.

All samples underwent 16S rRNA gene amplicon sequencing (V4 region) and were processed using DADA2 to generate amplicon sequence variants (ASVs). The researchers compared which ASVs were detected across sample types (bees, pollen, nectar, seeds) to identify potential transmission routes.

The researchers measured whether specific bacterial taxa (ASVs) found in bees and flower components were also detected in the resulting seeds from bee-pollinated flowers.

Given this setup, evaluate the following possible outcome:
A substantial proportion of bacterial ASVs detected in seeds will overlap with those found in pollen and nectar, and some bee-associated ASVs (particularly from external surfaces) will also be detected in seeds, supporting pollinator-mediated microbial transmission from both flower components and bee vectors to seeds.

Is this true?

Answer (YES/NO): NO